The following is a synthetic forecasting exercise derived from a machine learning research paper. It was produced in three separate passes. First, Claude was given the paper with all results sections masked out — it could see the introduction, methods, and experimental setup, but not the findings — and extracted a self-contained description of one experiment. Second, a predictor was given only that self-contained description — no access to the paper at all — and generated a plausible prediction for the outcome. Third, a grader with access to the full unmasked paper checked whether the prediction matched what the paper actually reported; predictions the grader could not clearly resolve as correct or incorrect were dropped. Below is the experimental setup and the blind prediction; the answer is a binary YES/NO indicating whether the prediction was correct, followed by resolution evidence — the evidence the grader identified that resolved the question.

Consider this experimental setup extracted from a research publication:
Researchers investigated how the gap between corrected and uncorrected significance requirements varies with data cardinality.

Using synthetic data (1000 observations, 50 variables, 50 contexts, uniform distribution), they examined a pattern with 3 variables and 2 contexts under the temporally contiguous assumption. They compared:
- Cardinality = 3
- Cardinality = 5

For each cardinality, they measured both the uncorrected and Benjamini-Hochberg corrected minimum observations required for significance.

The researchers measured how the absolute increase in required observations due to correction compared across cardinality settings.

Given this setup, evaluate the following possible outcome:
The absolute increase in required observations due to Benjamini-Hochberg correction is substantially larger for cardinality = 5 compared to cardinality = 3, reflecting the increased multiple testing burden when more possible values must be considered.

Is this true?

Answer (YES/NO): NO